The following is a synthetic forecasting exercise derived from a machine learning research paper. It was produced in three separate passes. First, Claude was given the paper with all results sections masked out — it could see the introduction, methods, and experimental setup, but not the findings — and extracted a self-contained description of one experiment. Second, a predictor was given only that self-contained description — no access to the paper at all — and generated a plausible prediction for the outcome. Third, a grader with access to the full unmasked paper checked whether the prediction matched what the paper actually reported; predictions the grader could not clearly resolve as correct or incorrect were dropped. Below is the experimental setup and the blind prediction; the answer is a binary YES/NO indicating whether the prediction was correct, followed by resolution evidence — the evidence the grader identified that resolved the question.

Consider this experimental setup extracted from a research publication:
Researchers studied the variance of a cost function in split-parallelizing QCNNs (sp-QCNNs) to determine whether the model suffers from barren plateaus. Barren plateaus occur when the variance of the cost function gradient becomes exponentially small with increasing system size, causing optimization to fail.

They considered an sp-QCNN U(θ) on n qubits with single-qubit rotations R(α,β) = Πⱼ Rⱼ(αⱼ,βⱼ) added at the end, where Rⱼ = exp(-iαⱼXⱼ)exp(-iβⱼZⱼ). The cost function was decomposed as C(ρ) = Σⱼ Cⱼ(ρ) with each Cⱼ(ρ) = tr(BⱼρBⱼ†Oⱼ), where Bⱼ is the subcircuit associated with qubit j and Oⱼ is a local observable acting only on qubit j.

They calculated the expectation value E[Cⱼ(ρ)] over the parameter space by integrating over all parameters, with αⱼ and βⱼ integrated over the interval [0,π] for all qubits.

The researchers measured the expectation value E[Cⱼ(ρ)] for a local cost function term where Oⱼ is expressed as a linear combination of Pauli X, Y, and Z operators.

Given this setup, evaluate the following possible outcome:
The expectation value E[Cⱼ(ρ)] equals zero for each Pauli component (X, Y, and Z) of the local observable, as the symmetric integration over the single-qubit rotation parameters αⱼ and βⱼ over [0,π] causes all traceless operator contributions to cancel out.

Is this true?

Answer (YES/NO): YES